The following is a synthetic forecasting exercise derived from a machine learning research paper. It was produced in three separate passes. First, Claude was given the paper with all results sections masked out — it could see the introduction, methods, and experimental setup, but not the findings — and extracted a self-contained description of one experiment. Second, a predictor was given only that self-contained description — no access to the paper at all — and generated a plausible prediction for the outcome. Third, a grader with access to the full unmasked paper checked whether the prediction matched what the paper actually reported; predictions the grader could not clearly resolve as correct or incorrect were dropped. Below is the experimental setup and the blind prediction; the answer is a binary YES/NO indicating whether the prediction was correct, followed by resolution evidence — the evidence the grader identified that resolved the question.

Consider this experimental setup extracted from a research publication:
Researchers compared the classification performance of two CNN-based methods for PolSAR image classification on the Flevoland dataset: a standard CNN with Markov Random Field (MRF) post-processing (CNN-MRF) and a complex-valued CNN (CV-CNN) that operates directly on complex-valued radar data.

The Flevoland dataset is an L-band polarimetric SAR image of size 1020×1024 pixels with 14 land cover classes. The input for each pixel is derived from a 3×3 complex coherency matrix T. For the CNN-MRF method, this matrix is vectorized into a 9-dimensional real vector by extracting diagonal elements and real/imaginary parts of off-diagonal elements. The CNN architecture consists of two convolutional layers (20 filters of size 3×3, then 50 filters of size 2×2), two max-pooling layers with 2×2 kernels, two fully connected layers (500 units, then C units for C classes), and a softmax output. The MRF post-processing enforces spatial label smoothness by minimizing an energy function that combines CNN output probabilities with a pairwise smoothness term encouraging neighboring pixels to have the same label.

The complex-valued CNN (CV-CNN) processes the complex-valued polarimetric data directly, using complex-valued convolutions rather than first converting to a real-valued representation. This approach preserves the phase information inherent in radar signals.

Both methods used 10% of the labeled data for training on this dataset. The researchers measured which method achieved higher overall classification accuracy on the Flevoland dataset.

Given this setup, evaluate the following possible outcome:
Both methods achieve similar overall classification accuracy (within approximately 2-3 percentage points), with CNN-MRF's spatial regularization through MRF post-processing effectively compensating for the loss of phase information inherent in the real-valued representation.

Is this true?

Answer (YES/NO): YES